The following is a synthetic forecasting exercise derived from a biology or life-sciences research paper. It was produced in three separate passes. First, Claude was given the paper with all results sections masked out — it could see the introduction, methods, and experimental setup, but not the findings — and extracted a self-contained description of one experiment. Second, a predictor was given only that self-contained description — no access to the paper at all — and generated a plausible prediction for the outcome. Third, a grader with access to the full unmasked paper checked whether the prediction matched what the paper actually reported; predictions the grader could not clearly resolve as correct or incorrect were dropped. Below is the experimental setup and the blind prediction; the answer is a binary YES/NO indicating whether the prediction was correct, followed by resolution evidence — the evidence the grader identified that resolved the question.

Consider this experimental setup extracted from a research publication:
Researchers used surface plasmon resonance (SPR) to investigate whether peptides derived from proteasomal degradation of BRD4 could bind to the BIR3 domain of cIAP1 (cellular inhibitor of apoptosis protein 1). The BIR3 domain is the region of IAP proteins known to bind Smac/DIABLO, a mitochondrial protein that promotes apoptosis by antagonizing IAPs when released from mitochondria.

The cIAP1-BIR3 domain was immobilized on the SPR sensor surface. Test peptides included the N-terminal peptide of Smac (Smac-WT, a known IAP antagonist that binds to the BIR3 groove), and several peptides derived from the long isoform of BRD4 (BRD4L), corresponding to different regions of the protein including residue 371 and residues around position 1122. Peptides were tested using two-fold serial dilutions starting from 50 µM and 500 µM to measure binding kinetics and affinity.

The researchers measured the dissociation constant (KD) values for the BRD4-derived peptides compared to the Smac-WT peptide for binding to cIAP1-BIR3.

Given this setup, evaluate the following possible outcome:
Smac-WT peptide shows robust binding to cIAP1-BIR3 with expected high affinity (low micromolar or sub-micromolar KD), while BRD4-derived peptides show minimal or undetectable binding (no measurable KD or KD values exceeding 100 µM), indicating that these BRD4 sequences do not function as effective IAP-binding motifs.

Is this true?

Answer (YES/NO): NO